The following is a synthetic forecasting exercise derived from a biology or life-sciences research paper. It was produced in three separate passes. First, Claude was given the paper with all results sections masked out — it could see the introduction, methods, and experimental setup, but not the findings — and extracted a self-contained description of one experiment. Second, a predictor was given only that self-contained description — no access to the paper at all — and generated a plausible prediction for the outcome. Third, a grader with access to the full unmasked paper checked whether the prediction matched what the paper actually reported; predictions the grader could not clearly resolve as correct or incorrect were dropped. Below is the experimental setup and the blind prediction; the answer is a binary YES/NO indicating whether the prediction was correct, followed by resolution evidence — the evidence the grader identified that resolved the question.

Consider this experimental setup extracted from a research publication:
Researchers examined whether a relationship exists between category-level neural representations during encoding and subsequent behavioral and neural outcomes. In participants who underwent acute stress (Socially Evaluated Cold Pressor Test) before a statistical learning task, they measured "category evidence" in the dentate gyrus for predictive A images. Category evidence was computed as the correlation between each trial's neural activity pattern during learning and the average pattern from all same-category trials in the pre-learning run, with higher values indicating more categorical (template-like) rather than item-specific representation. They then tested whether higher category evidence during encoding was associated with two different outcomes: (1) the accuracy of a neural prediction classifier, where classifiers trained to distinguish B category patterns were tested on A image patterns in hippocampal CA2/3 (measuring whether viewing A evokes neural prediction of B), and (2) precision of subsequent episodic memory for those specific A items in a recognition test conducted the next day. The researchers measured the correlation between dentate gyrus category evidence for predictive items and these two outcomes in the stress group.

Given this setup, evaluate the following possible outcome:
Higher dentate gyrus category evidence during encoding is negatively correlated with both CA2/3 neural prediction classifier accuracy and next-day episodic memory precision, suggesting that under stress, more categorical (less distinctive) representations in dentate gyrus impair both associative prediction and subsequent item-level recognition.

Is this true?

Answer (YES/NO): NO